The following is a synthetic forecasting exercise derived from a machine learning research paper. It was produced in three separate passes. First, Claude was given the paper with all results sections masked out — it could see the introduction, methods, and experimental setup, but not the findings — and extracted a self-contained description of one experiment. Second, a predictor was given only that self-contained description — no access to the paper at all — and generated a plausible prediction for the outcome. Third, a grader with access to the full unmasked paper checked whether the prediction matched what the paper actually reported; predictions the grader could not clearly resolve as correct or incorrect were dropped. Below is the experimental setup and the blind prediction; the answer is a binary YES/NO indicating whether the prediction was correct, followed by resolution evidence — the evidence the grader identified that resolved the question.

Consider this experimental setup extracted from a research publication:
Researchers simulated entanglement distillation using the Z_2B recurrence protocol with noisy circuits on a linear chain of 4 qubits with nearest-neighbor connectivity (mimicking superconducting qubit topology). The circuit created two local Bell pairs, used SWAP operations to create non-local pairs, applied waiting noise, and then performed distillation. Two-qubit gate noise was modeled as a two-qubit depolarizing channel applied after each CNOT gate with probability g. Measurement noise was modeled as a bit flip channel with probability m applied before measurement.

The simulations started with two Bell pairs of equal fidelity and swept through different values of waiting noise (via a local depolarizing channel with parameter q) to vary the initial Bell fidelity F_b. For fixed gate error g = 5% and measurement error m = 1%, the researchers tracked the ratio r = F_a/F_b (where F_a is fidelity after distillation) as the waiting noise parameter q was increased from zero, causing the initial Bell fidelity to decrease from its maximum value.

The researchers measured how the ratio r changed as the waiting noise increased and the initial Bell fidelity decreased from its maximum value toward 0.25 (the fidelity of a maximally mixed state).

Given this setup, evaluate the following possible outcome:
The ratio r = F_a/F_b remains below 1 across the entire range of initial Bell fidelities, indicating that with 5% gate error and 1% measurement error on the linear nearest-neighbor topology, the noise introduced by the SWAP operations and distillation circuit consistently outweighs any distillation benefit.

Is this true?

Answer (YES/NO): NO